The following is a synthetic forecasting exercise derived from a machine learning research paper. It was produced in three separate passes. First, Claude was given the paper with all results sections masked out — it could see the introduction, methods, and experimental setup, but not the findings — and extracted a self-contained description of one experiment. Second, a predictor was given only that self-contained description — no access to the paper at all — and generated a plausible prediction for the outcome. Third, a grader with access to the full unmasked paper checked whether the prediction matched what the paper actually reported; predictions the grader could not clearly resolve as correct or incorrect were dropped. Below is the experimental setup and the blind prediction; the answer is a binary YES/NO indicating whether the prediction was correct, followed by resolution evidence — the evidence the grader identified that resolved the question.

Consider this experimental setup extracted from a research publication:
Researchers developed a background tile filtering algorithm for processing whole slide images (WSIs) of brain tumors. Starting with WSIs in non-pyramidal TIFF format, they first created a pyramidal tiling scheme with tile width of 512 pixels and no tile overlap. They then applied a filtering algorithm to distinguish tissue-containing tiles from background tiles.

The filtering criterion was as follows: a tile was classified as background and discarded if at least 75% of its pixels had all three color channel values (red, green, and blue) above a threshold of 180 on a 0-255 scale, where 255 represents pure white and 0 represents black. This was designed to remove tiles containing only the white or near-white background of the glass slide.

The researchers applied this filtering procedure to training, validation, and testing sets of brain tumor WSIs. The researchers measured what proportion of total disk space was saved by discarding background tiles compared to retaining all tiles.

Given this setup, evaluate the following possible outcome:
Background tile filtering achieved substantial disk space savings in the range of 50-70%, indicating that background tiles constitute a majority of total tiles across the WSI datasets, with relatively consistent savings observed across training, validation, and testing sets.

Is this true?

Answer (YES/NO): NO